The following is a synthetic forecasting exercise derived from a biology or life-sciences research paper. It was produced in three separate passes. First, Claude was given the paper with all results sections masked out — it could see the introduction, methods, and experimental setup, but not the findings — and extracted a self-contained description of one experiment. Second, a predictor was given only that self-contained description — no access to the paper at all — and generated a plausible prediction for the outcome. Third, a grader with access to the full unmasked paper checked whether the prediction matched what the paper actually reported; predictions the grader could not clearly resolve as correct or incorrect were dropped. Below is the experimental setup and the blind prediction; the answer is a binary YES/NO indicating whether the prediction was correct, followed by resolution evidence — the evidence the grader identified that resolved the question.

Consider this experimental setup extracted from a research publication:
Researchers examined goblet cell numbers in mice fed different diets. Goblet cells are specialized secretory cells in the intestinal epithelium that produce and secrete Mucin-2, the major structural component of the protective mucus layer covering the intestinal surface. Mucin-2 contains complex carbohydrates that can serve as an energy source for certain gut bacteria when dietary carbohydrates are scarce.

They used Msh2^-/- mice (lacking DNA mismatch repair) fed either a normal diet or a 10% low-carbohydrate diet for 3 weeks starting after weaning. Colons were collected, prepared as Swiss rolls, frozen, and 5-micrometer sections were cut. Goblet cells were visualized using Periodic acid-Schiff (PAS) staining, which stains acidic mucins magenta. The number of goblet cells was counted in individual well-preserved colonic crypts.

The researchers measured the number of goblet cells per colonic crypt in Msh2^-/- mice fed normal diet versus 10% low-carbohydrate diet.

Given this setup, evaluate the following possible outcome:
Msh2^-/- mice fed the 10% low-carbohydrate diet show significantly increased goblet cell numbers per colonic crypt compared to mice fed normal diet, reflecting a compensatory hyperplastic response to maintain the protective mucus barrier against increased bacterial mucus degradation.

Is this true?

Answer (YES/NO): NO